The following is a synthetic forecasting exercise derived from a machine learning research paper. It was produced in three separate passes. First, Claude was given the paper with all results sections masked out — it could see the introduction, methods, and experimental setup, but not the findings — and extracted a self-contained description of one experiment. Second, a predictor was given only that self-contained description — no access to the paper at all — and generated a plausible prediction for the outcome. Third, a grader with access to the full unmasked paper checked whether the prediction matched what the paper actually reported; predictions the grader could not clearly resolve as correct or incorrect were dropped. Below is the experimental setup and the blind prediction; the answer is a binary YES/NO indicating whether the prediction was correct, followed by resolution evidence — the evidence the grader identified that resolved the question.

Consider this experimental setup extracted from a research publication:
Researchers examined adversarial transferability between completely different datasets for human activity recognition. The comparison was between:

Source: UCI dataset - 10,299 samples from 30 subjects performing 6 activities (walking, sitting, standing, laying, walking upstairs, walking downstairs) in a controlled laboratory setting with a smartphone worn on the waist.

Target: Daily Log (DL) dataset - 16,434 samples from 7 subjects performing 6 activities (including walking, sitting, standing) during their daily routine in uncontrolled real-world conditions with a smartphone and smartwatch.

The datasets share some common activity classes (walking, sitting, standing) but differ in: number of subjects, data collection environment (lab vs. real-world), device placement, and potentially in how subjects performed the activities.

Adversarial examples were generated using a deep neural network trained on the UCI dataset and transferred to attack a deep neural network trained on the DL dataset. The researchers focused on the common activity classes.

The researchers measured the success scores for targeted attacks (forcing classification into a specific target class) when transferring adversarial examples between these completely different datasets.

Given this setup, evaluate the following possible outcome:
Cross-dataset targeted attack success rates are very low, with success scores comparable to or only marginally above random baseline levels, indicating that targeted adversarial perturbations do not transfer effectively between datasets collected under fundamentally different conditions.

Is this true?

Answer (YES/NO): YES